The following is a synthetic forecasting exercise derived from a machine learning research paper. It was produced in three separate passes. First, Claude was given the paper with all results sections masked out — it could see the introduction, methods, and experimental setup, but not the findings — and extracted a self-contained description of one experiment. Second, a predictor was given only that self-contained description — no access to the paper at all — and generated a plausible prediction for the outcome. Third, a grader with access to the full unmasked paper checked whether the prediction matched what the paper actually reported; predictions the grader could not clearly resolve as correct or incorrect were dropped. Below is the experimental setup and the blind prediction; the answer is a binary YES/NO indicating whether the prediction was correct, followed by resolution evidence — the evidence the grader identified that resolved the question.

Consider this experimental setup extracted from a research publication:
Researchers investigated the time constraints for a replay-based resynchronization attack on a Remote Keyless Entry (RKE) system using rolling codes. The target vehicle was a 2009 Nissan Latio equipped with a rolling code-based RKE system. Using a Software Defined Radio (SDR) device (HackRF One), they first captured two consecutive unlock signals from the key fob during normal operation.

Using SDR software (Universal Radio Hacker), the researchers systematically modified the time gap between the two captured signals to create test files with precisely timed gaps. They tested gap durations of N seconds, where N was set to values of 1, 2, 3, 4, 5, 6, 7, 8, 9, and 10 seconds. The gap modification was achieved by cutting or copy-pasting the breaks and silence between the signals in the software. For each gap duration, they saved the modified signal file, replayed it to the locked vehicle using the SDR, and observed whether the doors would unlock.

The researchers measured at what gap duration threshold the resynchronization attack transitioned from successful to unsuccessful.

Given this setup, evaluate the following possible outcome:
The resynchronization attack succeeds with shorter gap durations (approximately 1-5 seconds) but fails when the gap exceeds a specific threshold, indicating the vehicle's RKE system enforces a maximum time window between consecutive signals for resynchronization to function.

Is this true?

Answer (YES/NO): YES